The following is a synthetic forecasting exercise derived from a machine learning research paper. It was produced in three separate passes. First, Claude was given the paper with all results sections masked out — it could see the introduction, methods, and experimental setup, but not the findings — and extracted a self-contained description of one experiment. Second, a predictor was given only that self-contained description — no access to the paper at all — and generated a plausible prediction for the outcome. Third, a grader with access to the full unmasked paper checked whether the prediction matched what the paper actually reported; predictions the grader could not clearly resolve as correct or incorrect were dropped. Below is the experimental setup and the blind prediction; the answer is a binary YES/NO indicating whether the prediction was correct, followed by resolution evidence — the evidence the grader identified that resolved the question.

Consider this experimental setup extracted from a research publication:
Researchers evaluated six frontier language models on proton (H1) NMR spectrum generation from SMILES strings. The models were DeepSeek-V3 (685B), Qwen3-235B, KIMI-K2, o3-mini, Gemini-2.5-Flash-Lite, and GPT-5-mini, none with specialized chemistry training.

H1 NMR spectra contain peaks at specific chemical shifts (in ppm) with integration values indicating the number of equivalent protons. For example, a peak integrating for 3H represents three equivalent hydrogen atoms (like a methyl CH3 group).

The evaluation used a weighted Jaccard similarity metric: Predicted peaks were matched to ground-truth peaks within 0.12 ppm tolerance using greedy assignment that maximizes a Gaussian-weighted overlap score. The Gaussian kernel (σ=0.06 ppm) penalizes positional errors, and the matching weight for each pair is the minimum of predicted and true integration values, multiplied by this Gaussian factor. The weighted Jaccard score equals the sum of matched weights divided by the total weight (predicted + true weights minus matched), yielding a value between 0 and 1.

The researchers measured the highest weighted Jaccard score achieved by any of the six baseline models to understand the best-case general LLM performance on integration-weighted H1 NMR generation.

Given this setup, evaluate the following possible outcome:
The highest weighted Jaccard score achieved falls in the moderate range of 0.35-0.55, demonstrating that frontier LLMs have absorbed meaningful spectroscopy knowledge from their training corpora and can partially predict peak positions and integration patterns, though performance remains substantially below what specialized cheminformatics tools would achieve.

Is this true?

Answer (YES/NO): NO